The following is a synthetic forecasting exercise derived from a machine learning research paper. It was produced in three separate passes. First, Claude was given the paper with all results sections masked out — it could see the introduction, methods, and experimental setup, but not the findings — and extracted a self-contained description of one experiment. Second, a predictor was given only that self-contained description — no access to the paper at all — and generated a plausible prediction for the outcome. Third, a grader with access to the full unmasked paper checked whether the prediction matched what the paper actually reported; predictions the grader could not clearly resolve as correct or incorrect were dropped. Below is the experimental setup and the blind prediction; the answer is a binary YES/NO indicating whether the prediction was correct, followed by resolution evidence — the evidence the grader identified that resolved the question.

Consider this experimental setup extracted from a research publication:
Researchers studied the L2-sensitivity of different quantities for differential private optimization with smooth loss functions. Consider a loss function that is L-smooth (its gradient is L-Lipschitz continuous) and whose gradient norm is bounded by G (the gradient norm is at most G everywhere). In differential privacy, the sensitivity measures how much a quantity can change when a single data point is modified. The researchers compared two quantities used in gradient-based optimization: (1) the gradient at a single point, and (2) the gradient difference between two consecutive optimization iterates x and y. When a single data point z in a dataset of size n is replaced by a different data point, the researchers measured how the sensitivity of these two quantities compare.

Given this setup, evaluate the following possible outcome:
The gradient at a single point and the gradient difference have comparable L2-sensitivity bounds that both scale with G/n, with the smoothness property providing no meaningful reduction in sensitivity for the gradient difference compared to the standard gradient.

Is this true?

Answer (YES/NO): NO